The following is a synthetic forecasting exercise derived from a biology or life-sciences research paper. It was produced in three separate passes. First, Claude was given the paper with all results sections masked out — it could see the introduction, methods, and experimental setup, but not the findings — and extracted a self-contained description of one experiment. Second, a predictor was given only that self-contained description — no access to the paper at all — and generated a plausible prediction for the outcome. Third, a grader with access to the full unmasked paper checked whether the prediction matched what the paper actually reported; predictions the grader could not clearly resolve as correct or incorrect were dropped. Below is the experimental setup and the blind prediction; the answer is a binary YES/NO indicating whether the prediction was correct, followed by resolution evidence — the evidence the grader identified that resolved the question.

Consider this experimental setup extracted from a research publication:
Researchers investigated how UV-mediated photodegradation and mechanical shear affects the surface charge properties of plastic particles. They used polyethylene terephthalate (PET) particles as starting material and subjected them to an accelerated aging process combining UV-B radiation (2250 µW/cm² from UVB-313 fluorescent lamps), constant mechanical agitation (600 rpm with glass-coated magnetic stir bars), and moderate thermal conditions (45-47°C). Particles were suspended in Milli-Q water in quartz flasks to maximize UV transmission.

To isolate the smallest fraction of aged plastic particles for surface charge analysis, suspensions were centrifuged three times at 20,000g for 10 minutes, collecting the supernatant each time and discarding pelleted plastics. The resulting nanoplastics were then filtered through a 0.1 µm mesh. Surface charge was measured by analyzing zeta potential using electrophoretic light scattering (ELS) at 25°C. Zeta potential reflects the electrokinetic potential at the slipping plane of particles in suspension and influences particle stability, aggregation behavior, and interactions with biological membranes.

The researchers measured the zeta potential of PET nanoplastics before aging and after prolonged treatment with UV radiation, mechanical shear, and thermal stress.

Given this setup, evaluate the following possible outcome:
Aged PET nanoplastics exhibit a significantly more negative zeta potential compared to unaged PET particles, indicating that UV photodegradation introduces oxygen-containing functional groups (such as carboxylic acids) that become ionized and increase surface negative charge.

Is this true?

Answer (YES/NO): NO